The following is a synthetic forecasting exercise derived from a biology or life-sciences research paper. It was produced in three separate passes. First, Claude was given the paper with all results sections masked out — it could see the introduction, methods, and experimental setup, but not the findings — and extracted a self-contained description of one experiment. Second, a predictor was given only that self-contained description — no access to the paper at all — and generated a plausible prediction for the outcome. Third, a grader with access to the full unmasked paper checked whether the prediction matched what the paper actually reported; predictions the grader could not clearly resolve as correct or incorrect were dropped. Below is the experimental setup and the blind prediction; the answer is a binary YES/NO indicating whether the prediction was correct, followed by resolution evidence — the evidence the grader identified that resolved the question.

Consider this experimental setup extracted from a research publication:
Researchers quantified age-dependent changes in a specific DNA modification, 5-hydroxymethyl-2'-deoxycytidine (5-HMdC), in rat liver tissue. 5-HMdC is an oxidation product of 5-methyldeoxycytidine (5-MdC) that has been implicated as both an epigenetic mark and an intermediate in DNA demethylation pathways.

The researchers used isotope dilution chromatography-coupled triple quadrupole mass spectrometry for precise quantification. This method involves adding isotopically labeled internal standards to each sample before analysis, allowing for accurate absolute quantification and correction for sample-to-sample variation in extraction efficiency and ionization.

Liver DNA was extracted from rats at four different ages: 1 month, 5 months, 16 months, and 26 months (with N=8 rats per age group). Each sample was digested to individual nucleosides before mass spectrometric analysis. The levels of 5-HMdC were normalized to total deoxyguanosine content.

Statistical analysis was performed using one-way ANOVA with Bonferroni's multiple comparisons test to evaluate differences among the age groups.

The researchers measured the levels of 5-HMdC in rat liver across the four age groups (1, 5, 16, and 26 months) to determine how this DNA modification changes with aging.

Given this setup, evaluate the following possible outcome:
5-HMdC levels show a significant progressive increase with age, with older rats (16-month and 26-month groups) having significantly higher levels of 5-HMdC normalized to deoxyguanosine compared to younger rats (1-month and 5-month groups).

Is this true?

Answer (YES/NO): YES